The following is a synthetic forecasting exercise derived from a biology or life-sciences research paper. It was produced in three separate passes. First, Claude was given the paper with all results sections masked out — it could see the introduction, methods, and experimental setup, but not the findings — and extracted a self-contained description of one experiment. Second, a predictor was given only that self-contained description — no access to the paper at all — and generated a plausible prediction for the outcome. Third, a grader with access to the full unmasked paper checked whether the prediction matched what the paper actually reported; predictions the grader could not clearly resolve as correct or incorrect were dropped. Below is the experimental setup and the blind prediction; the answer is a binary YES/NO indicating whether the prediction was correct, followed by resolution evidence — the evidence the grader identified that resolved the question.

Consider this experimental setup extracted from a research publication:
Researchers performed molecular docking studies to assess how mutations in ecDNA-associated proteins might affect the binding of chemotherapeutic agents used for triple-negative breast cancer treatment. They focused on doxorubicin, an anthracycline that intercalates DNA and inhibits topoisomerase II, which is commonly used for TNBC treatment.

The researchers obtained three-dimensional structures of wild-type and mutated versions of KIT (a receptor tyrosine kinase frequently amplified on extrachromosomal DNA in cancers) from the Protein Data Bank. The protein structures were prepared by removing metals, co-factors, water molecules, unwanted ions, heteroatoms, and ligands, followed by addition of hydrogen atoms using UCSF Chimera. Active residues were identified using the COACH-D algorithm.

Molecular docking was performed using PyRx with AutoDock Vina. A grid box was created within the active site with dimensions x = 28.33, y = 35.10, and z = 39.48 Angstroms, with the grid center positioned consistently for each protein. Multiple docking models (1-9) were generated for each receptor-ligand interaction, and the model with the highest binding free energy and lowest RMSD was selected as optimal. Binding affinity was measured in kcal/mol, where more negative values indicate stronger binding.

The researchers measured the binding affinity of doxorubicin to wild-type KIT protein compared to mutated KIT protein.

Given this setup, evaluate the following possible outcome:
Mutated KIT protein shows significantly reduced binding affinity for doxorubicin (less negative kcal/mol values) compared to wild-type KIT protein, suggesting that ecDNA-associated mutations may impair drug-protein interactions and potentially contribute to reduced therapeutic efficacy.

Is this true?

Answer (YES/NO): YES